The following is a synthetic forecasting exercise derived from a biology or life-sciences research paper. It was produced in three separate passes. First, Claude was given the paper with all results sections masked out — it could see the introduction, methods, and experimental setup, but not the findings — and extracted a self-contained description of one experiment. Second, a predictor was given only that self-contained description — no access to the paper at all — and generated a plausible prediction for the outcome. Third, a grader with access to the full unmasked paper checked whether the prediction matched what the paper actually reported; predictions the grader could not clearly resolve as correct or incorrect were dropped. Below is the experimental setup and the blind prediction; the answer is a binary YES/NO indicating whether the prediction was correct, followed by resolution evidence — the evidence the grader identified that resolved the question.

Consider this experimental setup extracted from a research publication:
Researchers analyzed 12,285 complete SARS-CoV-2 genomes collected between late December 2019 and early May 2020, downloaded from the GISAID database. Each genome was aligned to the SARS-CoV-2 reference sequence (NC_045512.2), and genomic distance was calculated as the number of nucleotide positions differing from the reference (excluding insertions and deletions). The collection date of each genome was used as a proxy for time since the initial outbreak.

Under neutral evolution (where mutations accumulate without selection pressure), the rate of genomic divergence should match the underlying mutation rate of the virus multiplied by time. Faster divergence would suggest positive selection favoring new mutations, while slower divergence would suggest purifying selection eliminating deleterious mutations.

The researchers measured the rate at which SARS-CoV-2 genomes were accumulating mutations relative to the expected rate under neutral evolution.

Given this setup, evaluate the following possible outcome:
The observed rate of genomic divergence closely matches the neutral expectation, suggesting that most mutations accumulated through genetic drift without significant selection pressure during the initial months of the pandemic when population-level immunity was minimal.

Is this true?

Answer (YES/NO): NO